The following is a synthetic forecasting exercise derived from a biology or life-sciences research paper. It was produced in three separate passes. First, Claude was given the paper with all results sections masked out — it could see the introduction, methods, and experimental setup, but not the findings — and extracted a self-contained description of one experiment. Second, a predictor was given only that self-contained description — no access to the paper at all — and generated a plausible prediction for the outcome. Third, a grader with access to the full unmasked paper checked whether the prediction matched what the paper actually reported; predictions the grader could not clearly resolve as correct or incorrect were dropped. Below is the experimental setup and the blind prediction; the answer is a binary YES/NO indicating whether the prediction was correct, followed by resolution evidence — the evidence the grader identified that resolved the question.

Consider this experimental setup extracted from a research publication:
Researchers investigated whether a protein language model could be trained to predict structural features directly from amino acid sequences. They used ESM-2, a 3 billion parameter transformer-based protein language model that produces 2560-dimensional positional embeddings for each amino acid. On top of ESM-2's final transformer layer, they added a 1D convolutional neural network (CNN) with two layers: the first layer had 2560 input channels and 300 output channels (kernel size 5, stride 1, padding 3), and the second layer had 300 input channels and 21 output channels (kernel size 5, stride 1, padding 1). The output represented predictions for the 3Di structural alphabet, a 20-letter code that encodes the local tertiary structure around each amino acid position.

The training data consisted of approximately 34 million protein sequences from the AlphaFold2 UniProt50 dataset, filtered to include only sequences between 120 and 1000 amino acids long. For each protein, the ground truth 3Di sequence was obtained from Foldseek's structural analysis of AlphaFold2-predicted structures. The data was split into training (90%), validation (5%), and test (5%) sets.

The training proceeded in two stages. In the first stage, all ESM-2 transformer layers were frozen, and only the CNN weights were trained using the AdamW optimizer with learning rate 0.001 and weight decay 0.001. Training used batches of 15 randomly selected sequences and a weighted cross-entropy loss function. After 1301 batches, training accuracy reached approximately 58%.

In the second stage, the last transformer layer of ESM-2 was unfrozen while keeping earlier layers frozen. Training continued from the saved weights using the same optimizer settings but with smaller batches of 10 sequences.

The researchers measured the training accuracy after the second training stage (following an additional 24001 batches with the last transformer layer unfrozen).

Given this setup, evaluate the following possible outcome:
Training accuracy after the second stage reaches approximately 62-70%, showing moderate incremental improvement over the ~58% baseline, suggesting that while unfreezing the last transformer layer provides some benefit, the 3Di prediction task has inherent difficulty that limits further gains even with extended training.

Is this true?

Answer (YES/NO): YES